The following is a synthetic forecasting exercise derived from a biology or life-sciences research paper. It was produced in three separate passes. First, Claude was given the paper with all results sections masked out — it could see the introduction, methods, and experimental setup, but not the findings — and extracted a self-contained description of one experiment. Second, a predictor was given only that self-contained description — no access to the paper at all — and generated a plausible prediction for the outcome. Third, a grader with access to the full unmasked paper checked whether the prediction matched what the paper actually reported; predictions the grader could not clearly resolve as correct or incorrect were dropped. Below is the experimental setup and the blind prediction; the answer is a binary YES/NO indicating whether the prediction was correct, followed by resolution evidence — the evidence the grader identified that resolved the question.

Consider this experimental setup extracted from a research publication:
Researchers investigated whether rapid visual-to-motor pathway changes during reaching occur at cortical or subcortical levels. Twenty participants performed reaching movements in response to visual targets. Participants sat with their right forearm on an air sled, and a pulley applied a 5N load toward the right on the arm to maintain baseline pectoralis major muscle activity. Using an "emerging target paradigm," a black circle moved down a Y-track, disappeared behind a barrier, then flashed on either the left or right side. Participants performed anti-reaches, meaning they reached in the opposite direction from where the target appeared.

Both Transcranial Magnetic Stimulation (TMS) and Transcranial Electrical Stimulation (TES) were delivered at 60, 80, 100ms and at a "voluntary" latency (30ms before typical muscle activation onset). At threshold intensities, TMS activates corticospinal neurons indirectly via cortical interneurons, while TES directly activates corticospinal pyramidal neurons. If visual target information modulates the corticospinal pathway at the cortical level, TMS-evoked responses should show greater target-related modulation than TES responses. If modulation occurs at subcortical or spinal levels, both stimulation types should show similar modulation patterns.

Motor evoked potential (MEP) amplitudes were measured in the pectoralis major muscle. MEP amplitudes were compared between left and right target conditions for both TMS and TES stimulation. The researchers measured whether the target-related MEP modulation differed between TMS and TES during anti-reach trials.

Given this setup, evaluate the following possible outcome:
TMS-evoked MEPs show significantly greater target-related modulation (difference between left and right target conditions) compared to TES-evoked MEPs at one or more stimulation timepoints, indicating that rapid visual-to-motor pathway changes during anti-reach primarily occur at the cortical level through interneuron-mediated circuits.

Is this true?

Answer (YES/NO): NO